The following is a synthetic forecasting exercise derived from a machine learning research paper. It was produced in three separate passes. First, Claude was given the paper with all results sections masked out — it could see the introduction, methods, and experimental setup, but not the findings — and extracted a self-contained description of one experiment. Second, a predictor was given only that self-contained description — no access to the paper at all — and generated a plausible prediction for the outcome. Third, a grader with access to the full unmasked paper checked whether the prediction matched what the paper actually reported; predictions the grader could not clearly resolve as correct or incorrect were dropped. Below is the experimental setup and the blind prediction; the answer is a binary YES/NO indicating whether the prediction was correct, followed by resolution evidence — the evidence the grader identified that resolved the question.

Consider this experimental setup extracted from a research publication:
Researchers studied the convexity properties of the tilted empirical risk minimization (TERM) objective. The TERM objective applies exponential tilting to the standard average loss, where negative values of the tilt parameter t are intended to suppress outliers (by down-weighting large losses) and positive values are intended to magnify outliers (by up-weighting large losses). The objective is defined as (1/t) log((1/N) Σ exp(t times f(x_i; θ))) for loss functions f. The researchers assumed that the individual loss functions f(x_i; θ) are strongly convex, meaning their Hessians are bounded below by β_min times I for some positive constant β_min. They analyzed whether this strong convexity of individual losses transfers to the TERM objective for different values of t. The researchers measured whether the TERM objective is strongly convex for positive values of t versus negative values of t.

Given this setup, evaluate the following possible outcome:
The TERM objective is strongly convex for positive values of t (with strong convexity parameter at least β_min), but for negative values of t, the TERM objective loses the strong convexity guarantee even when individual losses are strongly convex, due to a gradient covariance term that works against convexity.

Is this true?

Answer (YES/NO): YES